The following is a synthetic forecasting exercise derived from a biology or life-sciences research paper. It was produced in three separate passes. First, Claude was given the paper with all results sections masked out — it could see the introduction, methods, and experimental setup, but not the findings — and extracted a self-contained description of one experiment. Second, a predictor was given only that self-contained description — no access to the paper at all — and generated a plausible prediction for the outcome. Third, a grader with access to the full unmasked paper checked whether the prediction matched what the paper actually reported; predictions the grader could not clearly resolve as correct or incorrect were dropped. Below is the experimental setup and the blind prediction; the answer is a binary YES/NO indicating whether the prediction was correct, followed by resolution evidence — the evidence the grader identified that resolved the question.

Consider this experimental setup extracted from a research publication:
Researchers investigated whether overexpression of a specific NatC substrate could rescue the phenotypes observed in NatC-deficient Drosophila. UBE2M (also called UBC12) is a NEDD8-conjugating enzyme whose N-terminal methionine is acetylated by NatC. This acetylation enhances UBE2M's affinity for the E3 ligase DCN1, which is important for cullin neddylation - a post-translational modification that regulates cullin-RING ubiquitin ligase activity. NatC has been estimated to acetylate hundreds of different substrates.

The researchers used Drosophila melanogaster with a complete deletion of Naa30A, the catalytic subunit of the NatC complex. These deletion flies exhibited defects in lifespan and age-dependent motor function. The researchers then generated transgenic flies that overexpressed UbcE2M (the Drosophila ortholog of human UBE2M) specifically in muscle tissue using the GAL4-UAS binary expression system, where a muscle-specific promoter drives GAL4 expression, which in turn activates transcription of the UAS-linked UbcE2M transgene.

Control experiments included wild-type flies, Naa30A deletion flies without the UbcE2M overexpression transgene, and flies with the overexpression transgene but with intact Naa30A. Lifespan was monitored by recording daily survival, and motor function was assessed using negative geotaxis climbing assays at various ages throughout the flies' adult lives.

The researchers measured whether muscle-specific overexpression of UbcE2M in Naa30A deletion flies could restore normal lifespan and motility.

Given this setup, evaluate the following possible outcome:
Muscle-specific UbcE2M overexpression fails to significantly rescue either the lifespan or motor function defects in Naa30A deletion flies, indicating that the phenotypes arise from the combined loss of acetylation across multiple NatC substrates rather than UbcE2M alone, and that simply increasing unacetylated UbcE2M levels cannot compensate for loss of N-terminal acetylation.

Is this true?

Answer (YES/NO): NO